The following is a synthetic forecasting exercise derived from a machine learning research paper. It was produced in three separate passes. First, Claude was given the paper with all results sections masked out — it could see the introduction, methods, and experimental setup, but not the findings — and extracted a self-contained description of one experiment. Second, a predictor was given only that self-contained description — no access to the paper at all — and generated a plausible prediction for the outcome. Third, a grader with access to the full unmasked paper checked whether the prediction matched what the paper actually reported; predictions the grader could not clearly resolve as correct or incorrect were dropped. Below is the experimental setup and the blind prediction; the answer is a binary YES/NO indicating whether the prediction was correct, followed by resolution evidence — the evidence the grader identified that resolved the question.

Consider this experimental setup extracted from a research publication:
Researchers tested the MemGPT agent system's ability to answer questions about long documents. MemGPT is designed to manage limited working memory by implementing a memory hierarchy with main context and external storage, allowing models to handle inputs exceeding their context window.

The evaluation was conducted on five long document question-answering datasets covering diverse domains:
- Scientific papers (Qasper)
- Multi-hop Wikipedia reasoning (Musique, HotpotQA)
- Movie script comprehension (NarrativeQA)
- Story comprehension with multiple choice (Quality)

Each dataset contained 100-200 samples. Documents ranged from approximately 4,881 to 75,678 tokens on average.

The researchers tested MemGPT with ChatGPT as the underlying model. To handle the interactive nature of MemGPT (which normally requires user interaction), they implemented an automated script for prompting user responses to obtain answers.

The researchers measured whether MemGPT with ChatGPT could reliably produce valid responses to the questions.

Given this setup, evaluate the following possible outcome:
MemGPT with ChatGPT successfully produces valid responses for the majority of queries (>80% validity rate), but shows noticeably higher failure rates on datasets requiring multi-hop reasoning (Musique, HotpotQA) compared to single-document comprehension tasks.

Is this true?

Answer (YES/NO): NO